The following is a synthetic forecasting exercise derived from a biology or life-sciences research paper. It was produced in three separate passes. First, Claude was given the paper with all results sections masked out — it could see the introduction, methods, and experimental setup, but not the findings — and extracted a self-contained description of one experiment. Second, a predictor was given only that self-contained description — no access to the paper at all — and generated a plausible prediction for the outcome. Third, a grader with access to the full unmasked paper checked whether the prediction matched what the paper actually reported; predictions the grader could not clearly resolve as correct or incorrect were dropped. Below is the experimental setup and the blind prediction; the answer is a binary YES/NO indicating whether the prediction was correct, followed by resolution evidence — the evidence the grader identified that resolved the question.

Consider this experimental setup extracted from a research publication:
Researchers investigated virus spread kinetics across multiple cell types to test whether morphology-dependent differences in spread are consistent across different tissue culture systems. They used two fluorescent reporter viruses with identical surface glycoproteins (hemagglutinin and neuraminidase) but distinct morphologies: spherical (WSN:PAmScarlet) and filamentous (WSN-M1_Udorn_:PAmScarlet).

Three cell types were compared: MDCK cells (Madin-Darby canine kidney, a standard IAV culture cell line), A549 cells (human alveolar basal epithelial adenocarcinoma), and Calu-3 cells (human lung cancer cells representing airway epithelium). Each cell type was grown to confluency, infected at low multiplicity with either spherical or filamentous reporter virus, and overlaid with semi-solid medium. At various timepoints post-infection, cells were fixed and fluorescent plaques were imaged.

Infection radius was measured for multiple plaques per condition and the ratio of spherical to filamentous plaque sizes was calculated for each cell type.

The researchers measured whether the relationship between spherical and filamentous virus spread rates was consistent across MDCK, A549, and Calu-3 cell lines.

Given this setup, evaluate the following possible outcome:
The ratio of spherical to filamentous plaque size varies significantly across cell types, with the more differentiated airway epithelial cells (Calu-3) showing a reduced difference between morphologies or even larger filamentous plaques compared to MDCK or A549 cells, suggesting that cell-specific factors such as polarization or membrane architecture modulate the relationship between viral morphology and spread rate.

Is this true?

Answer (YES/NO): NO